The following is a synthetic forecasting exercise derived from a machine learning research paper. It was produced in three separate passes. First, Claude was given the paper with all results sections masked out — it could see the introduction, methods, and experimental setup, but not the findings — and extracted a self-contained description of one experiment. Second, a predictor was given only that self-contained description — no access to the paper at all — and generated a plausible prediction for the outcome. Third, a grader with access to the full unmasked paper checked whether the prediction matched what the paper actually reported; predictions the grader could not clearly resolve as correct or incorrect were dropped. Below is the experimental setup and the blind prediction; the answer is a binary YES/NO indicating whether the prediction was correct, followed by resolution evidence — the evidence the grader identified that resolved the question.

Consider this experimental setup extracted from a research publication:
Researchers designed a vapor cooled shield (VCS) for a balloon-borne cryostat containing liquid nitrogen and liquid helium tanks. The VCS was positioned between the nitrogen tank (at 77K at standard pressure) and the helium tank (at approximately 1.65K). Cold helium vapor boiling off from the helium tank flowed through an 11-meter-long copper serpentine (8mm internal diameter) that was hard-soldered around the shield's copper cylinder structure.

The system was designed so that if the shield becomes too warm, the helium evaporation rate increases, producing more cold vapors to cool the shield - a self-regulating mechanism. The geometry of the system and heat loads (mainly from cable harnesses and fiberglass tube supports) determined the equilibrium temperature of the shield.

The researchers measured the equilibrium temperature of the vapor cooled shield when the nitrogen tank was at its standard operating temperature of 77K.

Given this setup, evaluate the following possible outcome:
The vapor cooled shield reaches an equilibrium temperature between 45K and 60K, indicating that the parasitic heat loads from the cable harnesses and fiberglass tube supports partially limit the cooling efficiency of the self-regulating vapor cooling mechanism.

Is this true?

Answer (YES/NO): NO